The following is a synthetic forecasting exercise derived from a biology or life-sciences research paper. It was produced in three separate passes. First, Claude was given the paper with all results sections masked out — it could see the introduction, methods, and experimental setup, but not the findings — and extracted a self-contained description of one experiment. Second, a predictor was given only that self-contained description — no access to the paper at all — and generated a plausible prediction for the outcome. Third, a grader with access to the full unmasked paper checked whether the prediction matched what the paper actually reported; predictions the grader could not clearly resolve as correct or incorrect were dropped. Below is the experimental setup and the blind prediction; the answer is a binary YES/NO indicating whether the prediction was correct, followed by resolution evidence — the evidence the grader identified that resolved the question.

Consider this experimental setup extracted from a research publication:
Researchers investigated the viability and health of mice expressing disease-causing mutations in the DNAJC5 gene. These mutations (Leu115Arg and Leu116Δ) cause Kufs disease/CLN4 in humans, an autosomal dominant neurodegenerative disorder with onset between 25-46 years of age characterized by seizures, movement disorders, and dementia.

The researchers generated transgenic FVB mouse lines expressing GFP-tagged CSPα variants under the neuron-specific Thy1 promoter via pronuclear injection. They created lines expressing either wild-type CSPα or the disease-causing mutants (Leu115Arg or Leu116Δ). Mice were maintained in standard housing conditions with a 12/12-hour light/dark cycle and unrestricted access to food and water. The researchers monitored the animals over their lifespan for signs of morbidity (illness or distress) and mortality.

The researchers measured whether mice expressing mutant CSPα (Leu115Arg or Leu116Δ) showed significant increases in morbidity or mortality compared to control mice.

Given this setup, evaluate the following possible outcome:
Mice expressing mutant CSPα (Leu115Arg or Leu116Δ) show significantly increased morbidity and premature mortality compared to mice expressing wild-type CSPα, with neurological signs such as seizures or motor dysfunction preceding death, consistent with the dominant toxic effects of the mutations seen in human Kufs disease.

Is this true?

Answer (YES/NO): NO